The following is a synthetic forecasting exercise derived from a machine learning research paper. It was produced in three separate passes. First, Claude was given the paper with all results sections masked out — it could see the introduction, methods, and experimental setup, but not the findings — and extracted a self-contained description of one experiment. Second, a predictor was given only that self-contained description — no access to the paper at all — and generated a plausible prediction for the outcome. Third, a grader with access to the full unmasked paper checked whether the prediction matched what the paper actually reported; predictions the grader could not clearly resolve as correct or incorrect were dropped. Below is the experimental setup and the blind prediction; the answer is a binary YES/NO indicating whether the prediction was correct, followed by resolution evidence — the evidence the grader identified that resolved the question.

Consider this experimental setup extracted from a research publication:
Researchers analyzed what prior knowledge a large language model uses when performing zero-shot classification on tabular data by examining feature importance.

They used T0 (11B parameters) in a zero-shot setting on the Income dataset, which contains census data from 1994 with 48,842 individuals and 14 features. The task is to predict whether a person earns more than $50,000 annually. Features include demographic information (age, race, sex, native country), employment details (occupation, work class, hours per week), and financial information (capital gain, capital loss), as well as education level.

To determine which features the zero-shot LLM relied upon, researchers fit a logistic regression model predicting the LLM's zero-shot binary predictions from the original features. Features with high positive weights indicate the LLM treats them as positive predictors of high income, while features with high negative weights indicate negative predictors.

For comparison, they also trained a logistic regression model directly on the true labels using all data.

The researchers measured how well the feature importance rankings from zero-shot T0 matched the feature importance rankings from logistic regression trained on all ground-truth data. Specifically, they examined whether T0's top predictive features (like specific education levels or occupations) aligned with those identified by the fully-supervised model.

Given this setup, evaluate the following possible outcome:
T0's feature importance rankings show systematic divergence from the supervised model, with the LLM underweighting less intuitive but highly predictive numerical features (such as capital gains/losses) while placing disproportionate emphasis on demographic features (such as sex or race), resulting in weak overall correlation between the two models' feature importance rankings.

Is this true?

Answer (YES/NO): NO